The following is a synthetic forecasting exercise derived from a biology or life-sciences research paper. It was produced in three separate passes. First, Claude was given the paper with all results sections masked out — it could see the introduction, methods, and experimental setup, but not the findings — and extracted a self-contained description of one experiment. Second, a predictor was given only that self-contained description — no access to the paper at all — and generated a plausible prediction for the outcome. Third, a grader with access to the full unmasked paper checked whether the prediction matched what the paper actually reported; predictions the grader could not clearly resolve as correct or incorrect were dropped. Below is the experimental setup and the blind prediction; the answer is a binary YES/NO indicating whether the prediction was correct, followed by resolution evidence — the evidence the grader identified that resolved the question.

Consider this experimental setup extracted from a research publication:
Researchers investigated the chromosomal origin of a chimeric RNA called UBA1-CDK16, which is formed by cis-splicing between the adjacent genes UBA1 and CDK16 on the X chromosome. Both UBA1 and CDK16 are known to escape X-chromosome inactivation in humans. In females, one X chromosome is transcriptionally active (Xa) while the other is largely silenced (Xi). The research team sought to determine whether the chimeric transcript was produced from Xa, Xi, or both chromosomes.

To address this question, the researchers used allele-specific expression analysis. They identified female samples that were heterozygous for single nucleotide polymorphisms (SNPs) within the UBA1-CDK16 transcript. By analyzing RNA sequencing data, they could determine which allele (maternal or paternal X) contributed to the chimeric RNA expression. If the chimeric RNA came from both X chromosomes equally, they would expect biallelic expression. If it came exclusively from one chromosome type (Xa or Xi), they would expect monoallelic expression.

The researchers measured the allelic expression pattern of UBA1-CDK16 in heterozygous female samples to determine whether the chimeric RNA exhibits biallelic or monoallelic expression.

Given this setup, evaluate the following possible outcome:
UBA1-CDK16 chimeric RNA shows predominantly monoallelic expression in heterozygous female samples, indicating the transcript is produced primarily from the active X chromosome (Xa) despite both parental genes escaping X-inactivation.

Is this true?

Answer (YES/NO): NO